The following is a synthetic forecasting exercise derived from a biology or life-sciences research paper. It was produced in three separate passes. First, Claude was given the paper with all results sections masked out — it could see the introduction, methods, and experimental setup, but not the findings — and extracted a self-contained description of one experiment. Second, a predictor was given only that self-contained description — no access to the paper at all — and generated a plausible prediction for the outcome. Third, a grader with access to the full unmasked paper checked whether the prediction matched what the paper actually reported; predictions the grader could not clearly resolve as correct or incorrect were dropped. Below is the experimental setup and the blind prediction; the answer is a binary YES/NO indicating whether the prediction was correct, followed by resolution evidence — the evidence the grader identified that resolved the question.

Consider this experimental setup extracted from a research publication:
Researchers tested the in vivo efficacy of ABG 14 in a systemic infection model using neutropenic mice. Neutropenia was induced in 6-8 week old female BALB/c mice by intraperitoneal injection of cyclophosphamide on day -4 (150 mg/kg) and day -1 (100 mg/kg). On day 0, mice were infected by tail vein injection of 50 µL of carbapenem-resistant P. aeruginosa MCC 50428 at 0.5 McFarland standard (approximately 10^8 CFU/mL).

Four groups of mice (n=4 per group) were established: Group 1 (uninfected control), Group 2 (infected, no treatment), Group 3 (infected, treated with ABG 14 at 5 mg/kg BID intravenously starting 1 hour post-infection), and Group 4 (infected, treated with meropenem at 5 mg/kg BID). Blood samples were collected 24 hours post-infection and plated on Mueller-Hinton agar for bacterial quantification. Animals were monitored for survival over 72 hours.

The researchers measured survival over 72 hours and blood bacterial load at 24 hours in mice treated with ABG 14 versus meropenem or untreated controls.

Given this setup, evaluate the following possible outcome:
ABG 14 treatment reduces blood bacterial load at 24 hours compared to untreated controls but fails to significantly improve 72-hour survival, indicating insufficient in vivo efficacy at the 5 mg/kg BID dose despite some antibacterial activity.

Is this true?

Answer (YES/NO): NO